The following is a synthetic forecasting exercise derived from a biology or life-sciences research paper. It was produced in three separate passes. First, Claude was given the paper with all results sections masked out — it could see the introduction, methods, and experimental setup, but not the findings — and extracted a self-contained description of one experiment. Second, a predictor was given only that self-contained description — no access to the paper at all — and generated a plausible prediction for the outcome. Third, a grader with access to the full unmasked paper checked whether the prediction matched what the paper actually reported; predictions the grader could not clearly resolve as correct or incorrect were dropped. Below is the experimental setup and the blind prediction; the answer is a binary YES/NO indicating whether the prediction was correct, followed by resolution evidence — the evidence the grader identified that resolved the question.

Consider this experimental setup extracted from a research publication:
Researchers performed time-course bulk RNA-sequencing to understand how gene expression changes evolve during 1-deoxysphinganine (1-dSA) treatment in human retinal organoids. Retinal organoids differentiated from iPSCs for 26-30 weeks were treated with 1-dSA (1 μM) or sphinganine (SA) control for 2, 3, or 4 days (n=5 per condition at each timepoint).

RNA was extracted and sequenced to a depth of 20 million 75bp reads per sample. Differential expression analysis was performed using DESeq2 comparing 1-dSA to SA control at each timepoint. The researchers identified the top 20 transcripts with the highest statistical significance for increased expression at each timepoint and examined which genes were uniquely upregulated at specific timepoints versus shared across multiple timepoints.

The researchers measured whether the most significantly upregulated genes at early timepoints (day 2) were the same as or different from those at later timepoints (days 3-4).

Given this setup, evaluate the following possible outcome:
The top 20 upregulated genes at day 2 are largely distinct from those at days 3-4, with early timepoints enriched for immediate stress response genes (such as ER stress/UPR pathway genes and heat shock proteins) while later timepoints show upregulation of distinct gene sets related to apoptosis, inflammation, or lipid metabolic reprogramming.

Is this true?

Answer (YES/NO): NO